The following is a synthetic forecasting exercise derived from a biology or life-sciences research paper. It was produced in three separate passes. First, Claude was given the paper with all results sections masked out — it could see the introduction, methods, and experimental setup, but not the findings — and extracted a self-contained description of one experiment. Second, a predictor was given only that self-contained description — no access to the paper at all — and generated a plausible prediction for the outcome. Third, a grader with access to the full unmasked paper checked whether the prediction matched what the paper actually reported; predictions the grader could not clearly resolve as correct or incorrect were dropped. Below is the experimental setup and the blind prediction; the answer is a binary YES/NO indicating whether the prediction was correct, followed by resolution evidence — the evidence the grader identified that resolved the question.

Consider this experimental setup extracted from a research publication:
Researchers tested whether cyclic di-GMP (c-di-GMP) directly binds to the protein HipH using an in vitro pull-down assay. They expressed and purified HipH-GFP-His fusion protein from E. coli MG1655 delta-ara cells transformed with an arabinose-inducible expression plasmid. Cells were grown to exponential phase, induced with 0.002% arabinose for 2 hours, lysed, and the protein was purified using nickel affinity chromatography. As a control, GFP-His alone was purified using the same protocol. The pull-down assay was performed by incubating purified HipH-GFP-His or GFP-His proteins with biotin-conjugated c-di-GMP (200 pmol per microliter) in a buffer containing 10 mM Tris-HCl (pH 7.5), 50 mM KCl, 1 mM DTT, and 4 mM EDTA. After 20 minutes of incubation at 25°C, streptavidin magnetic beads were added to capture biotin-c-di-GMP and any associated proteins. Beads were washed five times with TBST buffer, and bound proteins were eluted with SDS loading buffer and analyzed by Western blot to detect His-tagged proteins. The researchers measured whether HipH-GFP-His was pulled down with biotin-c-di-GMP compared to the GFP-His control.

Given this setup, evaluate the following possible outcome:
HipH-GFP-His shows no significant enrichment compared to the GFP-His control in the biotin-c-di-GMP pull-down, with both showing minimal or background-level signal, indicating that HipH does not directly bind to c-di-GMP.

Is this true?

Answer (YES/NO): NO